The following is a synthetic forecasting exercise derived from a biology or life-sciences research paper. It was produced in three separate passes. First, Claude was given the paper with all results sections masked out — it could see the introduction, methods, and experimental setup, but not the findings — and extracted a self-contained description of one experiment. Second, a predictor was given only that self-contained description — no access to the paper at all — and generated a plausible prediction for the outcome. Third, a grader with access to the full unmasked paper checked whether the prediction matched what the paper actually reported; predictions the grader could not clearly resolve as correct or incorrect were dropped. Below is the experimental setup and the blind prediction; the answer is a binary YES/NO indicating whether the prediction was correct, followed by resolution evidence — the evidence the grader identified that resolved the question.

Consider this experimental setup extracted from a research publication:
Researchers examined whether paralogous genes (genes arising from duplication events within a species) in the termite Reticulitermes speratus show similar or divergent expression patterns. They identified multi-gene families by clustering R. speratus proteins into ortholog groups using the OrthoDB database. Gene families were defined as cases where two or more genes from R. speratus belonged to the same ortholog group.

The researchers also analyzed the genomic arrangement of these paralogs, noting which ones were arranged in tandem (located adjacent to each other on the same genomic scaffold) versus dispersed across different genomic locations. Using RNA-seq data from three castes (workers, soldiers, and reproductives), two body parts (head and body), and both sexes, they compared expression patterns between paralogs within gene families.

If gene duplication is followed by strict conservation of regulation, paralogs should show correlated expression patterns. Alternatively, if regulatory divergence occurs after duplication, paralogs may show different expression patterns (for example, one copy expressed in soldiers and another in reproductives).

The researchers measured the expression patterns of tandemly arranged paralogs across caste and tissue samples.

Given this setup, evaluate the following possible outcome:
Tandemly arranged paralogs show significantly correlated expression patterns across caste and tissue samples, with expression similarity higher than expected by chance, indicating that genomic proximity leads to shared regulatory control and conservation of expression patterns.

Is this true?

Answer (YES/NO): NO